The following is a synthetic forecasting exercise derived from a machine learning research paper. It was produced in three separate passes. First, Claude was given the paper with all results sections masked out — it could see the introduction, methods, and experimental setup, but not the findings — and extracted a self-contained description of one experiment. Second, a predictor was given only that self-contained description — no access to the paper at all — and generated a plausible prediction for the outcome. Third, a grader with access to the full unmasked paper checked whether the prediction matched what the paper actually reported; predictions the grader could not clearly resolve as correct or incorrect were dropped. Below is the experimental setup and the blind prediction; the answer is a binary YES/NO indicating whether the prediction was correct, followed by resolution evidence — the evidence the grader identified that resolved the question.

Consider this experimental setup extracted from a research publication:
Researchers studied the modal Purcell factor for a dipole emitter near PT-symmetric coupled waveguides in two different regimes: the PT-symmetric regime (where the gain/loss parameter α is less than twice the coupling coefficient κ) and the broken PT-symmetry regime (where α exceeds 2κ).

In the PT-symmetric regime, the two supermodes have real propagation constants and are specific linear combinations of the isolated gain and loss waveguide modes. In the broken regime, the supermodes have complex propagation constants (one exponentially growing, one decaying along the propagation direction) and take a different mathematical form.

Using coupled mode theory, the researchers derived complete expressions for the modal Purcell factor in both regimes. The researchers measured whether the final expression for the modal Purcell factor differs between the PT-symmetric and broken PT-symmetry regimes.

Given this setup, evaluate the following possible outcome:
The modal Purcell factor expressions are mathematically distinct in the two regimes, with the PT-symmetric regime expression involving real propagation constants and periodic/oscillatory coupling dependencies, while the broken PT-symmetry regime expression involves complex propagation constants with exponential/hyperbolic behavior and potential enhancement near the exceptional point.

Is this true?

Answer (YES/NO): NO